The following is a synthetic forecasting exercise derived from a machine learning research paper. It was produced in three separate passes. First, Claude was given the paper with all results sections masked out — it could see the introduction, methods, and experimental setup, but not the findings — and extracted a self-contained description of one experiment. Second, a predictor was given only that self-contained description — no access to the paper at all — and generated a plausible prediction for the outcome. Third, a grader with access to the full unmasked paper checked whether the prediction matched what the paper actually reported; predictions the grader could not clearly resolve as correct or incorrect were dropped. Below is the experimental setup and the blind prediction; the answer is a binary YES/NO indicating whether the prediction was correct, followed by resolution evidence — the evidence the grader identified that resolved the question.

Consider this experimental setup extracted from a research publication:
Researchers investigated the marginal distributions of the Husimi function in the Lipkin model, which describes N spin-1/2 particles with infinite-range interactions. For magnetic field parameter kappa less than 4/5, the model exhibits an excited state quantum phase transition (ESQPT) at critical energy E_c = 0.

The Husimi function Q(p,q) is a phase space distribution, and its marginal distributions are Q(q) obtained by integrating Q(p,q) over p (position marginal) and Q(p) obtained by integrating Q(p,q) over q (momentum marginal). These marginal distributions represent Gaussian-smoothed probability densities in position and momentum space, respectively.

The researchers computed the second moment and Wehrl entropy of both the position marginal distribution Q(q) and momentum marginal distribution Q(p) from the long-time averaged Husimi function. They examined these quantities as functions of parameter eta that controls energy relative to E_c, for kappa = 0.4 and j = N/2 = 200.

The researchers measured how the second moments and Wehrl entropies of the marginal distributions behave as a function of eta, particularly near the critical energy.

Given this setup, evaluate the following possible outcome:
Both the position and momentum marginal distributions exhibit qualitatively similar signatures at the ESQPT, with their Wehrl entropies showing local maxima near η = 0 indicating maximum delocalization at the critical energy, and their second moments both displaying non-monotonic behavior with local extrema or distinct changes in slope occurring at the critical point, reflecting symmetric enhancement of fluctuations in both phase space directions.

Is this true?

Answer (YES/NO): NO